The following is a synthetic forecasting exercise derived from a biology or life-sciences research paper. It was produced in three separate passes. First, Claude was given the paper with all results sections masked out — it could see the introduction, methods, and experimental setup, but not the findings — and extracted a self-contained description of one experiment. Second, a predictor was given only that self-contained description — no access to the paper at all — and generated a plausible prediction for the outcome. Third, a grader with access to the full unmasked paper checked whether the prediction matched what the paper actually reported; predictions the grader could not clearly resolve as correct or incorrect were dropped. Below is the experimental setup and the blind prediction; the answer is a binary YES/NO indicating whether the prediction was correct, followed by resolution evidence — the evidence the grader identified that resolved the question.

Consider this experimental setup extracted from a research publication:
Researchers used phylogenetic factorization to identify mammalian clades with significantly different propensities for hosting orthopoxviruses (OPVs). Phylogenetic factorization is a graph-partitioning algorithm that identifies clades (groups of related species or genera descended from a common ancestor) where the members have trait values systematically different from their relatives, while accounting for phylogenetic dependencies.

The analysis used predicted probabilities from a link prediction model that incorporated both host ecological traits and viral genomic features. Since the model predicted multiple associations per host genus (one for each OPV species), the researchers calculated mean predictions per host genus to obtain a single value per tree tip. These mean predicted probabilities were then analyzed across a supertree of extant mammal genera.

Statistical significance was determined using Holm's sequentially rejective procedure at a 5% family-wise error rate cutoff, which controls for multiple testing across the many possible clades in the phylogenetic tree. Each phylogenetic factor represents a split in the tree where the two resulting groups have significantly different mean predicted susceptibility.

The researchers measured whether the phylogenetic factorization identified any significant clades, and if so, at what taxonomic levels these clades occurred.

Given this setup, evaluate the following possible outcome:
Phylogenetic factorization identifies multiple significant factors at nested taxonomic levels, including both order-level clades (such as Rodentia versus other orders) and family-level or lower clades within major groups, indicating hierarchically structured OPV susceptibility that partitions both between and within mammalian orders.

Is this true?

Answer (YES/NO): YES